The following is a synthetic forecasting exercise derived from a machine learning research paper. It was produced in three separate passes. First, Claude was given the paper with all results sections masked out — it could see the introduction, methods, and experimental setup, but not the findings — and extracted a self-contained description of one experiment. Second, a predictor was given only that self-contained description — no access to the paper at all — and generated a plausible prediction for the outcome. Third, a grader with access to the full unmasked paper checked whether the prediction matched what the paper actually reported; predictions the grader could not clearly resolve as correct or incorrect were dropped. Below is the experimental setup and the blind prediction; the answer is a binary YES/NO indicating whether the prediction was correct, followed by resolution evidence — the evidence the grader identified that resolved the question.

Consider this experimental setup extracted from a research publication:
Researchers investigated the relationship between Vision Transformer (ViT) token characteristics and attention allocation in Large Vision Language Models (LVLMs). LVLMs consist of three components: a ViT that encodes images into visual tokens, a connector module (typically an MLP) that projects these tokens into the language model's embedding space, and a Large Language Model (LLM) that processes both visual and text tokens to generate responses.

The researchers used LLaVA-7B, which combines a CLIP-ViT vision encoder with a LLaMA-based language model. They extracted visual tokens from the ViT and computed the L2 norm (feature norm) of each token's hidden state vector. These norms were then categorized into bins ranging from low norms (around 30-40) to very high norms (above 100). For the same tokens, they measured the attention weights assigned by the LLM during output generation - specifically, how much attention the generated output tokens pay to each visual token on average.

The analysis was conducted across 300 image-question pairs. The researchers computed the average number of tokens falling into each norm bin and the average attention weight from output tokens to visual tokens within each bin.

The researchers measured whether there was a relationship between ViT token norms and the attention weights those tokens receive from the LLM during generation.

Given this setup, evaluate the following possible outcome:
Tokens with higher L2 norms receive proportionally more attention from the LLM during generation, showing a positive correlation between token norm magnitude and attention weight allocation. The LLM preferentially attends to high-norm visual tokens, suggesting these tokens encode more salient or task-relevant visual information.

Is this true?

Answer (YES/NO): YES